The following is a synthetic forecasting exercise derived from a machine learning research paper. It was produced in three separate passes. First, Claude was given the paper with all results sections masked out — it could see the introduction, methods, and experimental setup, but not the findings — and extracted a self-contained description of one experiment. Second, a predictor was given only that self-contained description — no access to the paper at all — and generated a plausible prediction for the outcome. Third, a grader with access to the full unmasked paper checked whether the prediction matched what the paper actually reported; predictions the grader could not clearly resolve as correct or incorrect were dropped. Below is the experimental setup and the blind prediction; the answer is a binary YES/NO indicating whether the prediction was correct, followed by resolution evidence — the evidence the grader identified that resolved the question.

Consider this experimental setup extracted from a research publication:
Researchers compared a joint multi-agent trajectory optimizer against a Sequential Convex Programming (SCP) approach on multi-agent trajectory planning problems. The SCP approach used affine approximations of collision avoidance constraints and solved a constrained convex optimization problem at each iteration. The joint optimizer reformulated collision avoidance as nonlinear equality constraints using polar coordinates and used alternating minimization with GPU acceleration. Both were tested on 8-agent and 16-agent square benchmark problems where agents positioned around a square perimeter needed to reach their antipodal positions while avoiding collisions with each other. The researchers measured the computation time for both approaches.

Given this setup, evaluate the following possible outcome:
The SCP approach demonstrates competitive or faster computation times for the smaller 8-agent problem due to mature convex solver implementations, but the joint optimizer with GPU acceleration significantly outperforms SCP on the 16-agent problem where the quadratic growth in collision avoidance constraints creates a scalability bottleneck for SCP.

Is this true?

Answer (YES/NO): NO